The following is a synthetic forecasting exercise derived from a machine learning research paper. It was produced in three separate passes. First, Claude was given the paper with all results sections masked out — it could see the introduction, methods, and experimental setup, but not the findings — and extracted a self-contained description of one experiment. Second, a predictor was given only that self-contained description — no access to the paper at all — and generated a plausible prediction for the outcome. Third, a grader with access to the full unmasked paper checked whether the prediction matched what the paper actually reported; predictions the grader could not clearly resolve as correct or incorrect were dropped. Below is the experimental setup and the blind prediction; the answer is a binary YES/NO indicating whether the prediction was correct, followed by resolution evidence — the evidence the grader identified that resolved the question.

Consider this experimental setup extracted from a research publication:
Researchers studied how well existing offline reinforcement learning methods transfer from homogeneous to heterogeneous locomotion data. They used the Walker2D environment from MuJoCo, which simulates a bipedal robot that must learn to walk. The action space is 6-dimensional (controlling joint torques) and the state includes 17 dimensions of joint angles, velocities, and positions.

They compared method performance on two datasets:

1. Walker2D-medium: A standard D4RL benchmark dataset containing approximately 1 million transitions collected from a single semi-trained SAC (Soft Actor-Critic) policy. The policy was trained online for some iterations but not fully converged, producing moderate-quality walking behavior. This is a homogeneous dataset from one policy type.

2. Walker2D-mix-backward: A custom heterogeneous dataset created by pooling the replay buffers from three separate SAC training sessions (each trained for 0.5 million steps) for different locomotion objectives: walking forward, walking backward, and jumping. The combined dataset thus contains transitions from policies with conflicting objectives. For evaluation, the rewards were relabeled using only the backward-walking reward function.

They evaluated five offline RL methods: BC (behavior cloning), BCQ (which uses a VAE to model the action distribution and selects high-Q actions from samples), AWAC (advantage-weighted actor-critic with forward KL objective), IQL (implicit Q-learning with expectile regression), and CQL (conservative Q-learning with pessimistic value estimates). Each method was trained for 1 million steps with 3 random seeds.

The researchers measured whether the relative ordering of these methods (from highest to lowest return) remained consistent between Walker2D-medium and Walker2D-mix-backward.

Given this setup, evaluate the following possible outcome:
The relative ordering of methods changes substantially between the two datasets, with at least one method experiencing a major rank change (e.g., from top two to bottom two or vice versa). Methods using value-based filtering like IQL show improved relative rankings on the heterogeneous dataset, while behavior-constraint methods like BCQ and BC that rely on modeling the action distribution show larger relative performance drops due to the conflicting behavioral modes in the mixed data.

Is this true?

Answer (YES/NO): NO